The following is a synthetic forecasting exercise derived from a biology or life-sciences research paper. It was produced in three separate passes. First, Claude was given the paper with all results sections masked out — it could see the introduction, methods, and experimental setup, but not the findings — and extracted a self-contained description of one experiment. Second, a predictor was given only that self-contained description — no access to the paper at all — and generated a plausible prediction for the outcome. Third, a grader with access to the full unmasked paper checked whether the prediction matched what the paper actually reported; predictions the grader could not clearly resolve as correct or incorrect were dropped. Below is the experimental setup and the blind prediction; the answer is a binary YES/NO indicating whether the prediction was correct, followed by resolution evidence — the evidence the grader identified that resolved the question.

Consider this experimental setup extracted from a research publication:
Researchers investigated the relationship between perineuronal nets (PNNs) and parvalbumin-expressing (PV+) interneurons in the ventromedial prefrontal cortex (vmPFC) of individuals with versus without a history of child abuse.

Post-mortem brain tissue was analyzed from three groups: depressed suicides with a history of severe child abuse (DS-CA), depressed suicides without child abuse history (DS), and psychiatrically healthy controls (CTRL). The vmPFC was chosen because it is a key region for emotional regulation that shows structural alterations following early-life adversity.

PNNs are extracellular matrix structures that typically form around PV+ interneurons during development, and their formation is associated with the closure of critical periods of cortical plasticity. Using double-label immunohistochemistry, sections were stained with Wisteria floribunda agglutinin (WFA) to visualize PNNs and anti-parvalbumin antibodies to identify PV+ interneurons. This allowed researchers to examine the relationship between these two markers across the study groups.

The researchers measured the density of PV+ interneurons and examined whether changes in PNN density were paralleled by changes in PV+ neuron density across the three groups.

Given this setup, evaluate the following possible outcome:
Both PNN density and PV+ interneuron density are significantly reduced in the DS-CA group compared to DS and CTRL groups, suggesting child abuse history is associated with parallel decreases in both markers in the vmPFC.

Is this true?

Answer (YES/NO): NO